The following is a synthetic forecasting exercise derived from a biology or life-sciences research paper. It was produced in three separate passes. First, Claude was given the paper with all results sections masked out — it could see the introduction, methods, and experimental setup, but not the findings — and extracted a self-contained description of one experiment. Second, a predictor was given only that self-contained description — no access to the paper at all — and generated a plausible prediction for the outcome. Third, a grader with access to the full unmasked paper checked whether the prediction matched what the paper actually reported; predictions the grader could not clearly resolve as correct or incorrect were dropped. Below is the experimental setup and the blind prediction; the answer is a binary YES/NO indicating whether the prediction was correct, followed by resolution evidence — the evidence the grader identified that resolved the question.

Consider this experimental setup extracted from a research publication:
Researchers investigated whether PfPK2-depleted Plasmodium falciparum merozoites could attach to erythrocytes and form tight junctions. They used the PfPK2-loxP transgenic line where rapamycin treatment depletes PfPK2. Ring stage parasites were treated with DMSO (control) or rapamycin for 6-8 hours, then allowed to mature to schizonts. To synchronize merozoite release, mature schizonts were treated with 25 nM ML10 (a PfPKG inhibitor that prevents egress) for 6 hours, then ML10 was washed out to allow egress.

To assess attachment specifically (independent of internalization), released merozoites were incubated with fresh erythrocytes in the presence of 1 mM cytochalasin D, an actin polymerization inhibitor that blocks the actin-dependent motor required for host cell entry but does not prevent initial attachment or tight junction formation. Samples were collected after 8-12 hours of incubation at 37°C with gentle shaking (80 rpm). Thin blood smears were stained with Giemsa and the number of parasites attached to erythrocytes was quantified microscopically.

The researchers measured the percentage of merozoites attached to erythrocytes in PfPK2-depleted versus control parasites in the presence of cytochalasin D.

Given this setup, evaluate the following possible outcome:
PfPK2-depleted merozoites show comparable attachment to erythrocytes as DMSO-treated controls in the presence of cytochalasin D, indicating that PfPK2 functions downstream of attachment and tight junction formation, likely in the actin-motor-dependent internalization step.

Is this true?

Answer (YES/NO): NO